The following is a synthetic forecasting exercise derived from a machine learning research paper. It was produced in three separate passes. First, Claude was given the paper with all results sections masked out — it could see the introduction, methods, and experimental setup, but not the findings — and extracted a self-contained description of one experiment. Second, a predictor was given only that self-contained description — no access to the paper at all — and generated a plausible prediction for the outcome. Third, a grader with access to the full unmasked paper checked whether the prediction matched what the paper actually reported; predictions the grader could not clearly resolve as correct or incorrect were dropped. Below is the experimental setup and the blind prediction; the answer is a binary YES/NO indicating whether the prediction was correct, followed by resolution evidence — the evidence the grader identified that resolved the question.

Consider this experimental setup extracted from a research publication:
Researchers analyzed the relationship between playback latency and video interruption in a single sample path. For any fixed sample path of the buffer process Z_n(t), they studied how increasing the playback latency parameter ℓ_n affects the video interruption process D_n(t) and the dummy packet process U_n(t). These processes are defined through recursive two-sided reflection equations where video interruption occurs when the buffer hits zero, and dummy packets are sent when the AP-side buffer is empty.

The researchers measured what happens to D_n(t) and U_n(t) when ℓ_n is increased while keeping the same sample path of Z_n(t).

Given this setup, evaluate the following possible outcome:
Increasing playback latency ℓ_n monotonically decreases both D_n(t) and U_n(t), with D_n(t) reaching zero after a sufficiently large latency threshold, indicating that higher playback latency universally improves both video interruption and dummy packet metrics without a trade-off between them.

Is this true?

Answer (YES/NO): NO